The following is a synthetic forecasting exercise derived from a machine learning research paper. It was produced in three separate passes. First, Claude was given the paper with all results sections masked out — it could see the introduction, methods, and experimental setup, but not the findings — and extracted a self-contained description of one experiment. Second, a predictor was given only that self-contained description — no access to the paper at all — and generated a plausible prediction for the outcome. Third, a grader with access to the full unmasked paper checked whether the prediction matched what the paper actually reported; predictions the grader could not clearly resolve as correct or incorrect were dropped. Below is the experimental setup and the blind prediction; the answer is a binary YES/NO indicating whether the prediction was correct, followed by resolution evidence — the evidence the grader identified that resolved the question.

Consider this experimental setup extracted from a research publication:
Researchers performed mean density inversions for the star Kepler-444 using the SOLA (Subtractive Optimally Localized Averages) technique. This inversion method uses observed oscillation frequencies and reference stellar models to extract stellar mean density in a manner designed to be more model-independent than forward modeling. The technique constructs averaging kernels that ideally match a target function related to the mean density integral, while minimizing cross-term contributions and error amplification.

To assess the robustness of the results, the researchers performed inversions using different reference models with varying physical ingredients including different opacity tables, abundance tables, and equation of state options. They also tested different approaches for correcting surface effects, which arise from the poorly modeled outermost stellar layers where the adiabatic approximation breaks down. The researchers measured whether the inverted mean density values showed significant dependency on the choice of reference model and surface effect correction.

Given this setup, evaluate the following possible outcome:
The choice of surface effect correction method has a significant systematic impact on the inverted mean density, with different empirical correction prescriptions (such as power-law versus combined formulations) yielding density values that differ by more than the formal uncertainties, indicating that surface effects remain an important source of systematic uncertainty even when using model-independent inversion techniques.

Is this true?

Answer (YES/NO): NO